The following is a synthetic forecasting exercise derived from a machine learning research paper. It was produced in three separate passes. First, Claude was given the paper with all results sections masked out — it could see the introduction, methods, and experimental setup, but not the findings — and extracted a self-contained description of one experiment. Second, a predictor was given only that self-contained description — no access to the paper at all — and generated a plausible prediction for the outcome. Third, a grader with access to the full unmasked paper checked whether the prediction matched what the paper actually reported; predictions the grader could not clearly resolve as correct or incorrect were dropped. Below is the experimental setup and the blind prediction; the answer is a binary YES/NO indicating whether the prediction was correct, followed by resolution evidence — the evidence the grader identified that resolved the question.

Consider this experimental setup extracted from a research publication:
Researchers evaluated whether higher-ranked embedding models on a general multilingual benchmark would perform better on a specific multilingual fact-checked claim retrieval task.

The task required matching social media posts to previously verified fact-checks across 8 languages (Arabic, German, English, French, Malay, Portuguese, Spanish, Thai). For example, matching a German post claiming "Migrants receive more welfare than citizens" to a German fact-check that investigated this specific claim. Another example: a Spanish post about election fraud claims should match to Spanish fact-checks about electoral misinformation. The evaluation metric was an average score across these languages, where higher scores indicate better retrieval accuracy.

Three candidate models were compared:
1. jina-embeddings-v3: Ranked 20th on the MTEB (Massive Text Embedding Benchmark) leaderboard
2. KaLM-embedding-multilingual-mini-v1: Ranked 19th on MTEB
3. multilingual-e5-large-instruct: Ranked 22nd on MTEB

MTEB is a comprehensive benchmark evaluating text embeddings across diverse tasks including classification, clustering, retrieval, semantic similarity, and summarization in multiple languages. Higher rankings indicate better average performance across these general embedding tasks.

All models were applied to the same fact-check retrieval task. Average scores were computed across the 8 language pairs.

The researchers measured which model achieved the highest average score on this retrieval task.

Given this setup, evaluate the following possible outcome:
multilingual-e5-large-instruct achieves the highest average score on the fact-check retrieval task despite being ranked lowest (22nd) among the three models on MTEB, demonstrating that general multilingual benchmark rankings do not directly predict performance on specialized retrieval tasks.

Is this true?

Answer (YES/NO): YES